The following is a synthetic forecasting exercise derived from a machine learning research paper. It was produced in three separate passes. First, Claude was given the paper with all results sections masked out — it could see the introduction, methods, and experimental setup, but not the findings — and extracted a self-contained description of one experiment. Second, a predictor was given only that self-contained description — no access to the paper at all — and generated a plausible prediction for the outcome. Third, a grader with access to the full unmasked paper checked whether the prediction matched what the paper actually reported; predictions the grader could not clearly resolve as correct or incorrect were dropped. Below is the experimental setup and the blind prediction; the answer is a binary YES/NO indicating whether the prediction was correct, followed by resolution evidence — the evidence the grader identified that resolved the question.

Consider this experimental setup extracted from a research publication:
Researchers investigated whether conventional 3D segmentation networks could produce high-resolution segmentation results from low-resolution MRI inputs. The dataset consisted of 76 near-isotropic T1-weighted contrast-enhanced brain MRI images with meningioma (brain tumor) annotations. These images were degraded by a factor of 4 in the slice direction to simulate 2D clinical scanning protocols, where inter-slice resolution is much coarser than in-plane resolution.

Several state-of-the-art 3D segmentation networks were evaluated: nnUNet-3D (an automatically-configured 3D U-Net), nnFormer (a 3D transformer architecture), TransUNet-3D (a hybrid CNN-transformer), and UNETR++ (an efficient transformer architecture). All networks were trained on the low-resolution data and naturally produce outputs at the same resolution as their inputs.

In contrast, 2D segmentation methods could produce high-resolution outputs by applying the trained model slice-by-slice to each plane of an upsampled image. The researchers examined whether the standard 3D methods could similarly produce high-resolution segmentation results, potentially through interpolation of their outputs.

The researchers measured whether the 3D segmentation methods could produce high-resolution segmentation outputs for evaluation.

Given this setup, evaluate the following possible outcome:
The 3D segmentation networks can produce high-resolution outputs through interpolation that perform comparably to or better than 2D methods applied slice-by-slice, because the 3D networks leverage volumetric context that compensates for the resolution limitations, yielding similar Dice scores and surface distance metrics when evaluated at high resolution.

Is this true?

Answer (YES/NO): NO